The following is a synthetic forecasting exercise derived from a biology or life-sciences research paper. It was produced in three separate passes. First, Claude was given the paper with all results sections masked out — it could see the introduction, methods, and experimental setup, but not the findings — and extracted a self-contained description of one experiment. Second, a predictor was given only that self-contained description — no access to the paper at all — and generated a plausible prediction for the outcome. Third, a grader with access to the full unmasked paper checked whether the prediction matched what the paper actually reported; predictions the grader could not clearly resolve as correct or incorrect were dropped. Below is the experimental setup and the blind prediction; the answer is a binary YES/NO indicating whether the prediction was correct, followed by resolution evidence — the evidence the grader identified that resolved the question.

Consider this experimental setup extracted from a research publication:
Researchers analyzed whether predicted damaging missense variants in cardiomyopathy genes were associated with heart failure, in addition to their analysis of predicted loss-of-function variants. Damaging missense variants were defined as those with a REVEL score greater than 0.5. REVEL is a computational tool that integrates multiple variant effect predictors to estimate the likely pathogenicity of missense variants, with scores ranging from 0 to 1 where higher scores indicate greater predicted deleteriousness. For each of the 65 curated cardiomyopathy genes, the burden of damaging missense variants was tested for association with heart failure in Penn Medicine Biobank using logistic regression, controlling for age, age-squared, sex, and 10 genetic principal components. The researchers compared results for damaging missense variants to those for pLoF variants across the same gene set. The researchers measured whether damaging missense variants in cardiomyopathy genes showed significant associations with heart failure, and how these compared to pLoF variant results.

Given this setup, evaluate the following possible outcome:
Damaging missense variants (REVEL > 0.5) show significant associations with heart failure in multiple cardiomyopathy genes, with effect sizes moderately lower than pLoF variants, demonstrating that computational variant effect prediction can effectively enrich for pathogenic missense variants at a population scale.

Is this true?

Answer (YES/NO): NO